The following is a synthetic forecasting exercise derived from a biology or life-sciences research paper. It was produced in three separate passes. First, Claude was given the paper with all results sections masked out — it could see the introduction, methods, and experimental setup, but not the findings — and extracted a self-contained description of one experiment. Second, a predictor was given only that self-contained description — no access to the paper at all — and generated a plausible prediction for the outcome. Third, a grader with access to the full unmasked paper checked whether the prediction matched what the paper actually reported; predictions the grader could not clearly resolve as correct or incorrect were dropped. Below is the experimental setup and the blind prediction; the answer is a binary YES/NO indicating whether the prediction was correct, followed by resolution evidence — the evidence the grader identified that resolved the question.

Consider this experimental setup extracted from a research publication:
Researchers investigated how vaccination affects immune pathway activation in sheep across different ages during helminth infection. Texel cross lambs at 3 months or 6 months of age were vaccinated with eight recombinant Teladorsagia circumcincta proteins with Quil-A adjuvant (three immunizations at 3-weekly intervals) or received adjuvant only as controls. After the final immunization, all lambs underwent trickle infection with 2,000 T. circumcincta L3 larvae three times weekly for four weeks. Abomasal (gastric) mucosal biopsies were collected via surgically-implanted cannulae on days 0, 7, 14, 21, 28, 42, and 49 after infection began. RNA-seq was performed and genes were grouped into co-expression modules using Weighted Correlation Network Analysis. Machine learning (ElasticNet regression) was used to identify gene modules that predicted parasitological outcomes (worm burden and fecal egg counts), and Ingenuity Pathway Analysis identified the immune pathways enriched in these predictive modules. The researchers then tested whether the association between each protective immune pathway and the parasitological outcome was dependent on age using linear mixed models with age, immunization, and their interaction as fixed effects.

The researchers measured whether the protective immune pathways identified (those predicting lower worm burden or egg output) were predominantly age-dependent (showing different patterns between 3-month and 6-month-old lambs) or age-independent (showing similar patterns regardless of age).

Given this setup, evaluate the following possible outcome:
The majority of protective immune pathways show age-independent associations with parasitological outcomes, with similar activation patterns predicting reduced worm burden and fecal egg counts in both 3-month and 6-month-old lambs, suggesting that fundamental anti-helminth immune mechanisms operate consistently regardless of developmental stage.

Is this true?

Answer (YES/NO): NO